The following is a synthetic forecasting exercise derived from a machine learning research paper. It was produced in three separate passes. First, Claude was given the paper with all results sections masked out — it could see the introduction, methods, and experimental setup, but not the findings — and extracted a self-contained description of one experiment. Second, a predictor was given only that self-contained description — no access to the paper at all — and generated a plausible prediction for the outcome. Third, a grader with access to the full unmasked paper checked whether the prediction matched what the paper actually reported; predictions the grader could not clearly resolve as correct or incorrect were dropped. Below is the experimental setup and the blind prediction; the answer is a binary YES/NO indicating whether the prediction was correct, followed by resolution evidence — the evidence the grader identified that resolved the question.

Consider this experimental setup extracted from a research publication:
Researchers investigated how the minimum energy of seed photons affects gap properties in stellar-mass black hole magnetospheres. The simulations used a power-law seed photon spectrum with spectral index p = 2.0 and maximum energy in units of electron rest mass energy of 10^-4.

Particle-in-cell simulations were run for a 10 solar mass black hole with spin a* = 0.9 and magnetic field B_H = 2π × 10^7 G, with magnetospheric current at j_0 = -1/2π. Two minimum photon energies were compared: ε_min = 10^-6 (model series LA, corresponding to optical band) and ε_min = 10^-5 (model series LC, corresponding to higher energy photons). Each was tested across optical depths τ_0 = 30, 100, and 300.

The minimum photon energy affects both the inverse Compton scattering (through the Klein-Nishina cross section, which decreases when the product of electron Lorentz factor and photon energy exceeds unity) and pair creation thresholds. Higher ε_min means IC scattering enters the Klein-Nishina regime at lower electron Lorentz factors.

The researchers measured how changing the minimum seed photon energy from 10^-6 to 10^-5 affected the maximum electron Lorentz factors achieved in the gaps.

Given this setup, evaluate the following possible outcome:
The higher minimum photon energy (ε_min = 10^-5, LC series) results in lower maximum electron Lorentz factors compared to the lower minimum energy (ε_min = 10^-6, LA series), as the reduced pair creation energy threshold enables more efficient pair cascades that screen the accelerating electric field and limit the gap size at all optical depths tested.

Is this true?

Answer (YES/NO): NO